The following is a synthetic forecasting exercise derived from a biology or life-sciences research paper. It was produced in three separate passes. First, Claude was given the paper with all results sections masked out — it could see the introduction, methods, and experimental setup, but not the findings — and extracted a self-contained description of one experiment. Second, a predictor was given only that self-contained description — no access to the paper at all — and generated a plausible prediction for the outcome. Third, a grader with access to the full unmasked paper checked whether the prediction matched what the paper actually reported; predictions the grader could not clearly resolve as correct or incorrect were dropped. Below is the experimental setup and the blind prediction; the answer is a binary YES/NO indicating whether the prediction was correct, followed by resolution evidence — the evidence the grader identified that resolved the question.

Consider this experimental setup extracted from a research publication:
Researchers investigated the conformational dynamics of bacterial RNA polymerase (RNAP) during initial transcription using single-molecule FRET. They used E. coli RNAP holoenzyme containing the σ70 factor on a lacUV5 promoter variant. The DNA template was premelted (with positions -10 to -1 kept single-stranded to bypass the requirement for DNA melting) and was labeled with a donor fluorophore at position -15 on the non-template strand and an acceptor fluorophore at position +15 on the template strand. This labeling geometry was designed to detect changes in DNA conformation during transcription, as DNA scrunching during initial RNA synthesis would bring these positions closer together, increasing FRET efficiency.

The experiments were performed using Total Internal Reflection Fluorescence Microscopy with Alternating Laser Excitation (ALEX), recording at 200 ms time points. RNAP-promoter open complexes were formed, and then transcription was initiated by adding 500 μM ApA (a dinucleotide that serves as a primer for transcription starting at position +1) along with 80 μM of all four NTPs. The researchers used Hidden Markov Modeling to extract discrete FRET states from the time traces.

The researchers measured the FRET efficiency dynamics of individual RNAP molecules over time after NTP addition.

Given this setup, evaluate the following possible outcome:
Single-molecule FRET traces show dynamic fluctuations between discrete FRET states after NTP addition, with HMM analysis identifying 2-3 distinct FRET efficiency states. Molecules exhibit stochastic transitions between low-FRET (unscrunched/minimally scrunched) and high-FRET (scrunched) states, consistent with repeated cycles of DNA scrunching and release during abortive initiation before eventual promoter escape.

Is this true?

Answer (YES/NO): NO